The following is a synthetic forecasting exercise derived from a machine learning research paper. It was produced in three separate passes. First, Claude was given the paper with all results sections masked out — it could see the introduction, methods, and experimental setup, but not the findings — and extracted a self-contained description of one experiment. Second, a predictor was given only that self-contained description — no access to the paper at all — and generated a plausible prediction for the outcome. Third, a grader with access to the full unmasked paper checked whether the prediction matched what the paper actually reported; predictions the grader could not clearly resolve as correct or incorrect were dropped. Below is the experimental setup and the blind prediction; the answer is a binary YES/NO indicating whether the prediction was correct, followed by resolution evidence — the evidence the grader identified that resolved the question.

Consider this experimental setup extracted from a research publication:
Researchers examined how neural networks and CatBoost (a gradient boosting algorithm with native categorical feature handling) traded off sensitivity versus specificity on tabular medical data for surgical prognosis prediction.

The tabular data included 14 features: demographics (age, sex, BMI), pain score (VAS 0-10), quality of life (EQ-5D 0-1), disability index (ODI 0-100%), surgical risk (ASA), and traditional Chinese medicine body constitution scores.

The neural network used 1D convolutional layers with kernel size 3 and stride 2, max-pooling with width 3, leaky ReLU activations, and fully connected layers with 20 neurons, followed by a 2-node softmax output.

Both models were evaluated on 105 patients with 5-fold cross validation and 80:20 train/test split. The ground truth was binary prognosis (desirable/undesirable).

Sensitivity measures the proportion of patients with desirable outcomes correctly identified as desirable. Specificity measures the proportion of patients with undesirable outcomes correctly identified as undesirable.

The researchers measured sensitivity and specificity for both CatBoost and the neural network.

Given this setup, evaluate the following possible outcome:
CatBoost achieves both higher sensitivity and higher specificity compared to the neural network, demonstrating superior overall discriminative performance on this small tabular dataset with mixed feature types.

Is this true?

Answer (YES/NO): NO